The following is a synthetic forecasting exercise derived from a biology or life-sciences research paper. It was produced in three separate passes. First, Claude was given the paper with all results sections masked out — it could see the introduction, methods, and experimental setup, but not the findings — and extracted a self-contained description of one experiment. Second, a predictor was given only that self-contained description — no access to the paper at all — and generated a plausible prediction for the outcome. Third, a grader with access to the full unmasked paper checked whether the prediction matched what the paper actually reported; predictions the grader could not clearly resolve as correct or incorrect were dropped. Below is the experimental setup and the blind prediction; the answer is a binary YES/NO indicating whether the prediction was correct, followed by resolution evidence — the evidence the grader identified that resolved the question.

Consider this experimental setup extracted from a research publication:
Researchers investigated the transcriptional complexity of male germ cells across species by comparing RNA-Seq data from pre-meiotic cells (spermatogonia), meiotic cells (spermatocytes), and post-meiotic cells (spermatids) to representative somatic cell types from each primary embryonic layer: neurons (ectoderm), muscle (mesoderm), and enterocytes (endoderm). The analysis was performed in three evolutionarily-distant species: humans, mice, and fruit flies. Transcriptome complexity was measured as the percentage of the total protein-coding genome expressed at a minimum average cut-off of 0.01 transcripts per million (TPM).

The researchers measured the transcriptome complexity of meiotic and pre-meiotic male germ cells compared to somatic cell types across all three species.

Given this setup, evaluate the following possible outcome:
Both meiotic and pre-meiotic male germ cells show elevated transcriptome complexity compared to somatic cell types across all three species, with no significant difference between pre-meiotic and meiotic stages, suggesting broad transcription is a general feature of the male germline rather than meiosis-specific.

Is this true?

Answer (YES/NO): YES